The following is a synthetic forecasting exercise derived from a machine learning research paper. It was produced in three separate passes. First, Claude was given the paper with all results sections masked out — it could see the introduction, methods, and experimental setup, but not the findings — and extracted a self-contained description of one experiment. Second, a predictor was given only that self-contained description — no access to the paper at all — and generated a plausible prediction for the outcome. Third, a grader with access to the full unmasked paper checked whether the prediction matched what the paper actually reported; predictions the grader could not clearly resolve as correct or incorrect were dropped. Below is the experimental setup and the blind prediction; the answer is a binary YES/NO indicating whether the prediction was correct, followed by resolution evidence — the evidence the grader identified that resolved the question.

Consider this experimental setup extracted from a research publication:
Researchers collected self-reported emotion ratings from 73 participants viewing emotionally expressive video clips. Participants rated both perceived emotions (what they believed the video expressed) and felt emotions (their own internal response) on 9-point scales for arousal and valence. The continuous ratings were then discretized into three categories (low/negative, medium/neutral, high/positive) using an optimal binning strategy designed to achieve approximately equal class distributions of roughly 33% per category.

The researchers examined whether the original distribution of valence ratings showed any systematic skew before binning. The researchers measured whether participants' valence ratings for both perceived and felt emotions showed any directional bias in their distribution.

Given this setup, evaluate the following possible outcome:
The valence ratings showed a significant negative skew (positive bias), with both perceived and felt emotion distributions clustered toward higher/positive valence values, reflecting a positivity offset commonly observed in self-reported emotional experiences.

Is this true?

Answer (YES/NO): YES